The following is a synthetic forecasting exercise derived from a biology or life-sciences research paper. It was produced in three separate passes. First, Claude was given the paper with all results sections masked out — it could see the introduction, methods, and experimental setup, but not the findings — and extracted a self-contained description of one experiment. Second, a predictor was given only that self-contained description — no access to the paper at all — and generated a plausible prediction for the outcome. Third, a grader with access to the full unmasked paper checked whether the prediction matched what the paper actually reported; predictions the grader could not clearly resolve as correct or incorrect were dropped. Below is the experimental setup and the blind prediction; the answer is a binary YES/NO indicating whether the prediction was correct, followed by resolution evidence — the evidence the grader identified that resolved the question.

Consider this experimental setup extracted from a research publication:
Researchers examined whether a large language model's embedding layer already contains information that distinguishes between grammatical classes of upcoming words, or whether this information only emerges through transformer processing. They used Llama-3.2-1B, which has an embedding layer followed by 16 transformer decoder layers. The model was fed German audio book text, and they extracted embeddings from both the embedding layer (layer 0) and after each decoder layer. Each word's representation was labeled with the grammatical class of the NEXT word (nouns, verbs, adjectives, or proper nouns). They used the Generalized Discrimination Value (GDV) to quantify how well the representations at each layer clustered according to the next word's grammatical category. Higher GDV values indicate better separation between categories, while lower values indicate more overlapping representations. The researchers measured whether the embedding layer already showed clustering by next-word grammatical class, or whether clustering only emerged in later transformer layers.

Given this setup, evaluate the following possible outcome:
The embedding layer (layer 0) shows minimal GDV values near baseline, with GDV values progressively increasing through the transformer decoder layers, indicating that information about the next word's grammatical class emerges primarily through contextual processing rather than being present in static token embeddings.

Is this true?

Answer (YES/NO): NO